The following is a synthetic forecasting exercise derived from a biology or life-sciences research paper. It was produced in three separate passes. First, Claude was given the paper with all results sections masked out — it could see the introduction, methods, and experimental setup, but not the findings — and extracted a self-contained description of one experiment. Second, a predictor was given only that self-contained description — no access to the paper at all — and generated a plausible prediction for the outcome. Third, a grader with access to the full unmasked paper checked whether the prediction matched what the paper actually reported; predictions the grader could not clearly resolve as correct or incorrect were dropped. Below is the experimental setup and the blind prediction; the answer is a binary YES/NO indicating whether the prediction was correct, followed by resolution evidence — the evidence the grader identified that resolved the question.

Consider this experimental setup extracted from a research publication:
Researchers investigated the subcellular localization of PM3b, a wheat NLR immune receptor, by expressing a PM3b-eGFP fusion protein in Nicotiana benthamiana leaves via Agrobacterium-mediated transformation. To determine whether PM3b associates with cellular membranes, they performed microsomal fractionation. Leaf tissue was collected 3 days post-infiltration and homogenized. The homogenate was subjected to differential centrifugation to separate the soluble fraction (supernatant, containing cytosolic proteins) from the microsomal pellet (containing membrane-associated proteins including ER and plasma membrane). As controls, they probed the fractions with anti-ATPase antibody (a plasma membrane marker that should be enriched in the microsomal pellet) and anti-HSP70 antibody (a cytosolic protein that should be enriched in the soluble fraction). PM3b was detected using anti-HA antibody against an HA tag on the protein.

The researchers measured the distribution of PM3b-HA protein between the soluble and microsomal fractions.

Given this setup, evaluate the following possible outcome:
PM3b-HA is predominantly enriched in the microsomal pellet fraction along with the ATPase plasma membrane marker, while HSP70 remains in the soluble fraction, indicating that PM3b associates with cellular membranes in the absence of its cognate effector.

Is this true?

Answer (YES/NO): NO